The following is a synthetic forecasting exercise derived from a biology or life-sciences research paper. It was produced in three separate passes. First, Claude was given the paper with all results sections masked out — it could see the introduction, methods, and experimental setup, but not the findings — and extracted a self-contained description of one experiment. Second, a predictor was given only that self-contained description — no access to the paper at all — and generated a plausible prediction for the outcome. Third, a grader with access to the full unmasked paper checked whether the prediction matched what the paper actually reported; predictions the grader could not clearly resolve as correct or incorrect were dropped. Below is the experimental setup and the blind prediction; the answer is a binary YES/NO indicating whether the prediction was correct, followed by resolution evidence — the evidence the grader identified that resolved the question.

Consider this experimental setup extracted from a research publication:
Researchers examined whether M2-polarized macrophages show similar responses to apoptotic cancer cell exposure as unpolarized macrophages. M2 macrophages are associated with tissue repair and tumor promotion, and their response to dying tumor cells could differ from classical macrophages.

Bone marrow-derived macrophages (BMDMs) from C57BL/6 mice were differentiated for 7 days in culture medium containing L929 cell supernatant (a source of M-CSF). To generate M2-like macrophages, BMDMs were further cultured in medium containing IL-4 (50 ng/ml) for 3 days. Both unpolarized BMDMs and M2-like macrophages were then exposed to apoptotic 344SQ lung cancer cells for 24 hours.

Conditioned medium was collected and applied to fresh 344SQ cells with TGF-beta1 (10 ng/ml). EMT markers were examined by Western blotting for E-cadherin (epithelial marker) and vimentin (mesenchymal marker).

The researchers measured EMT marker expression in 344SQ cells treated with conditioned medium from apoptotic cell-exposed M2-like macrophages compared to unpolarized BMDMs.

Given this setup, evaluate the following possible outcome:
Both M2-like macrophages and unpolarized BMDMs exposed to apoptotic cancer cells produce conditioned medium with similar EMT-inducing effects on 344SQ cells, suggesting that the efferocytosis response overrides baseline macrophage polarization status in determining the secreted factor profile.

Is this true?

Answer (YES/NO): NO